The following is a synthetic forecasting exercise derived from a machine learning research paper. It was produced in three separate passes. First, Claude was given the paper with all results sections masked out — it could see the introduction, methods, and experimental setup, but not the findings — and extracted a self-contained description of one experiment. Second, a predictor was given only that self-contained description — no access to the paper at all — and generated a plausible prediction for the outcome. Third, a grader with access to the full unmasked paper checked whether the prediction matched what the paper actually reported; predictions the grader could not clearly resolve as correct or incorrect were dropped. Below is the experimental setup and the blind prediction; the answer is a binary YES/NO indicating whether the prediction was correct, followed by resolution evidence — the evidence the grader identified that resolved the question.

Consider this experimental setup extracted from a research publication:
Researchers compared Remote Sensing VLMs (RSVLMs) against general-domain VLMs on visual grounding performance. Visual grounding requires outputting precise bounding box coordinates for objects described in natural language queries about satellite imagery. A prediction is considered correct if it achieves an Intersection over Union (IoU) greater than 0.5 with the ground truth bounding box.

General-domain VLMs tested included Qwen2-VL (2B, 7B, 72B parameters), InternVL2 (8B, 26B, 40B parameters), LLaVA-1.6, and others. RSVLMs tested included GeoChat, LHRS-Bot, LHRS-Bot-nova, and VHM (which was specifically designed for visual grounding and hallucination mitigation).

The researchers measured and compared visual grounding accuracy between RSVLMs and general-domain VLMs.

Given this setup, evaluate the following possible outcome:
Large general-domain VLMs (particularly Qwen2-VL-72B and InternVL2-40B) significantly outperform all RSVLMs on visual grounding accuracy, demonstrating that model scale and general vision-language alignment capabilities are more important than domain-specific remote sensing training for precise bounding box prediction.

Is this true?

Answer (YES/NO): NO